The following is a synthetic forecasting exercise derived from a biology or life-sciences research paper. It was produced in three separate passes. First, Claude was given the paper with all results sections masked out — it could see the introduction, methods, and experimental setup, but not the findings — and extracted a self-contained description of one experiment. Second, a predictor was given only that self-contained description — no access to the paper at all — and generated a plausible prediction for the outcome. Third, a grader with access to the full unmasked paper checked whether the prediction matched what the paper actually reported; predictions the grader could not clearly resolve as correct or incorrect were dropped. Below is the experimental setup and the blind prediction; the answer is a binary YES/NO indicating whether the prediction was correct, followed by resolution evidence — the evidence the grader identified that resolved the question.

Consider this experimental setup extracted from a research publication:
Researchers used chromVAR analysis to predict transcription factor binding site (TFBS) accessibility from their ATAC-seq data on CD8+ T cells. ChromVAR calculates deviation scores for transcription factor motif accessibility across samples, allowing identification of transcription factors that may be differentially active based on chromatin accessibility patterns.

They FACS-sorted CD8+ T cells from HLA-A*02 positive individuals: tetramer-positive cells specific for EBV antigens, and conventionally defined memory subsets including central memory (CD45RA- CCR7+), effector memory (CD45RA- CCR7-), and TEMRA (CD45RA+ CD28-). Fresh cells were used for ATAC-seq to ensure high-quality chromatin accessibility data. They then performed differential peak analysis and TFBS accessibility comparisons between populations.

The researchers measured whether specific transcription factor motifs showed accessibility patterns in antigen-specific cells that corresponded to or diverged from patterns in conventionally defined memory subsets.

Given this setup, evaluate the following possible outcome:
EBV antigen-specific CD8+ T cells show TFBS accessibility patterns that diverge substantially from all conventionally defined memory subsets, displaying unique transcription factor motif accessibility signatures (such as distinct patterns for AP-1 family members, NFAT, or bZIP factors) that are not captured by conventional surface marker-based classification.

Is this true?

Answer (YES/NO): NO